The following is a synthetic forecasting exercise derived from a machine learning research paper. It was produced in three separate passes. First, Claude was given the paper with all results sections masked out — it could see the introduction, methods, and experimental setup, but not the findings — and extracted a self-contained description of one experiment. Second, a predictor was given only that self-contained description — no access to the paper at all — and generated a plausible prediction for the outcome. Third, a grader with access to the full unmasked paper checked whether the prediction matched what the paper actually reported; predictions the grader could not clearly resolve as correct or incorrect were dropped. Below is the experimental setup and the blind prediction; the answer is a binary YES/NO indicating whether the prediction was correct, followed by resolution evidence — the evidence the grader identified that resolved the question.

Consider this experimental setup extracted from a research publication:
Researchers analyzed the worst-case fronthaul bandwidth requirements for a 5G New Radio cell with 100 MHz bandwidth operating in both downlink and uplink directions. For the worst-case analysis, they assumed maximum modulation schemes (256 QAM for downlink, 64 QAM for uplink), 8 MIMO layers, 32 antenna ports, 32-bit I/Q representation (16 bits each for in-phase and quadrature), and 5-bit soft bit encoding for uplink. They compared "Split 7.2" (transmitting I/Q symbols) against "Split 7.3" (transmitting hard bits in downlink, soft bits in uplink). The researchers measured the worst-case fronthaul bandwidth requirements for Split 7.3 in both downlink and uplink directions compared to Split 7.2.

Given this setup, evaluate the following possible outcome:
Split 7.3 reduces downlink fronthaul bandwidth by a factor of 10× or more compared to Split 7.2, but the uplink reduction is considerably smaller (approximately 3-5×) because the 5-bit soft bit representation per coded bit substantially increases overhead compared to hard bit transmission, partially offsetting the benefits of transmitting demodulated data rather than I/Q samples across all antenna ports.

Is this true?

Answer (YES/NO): NO